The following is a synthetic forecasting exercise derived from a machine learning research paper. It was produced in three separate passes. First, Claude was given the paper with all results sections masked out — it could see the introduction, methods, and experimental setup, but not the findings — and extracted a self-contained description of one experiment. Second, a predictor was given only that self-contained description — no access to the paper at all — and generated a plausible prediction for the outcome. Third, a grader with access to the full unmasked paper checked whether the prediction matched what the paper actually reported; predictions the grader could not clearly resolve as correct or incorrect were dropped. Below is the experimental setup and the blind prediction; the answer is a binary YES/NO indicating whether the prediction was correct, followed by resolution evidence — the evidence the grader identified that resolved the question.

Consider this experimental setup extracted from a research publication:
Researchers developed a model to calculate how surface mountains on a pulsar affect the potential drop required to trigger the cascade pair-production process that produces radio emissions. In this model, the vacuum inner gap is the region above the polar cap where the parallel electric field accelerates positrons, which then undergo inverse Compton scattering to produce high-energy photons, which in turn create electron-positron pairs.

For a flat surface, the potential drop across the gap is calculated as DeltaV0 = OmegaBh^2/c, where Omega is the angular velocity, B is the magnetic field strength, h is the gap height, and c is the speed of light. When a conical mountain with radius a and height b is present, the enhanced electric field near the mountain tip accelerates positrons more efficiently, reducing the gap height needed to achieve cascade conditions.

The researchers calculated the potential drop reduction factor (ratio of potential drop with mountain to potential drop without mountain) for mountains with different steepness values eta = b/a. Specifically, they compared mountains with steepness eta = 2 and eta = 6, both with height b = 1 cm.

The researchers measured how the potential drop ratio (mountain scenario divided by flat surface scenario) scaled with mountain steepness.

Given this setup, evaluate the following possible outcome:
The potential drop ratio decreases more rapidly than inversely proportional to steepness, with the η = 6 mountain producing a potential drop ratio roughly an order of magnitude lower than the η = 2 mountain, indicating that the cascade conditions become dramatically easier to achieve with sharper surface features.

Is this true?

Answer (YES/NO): NO